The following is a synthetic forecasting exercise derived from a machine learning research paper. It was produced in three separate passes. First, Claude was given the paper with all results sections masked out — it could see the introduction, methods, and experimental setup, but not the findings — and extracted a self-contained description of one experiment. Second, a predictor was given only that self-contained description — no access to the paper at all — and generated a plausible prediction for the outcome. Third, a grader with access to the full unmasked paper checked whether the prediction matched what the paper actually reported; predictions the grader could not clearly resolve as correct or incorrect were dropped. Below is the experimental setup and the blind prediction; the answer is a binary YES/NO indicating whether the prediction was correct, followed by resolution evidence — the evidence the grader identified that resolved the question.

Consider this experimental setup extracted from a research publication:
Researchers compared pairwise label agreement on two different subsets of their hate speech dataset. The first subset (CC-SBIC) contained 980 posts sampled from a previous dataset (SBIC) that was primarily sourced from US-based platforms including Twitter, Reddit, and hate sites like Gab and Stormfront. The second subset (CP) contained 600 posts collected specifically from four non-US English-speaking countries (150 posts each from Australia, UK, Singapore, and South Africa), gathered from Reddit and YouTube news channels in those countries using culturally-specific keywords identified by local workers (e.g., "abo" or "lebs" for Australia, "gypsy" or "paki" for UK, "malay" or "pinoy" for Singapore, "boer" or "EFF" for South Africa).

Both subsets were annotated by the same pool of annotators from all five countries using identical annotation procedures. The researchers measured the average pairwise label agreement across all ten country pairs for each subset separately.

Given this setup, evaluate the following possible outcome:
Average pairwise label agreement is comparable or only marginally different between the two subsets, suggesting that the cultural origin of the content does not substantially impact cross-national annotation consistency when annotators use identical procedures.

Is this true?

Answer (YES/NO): NO